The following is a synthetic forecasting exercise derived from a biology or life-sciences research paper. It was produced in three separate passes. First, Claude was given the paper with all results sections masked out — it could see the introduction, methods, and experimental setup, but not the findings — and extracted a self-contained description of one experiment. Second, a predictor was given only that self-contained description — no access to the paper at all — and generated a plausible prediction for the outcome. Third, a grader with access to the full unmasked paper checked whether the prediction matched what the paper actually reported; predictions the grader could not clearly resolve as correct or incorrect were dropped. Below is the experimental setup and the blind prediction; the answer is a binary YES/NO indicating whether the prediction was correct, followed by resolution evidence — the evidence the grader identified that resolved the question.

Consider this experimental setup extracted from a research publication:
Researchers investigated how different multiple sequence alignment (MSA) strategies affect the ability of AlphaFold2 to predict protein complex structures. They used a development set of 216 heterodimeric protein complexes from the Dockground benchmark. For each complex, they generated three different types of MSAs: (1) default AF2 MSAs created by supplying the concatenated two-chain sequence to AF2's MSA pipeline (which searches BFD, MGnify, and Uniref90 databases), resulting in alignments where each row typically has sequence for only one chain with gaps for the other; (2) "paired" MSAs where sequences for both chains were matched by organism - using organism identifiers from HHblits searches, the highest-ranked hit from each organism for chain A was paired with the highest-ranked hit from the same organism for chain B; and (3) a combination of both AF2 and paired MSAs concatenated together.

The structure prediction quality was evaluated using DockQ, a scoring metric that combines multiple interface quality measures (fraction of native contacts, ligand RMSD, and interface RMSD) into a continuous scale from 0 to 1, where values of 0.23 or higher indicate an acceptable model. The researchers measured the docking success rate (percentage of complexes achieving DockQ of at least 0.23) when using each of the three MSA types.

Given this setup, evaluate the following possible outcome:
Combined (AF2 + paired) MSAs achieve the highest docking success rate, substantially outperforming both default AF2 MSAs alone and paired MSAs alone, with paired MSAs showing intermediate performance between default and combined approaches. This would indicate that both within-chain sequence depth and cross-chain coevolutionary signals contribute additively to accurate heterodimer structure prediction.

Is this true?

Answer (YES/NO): NO